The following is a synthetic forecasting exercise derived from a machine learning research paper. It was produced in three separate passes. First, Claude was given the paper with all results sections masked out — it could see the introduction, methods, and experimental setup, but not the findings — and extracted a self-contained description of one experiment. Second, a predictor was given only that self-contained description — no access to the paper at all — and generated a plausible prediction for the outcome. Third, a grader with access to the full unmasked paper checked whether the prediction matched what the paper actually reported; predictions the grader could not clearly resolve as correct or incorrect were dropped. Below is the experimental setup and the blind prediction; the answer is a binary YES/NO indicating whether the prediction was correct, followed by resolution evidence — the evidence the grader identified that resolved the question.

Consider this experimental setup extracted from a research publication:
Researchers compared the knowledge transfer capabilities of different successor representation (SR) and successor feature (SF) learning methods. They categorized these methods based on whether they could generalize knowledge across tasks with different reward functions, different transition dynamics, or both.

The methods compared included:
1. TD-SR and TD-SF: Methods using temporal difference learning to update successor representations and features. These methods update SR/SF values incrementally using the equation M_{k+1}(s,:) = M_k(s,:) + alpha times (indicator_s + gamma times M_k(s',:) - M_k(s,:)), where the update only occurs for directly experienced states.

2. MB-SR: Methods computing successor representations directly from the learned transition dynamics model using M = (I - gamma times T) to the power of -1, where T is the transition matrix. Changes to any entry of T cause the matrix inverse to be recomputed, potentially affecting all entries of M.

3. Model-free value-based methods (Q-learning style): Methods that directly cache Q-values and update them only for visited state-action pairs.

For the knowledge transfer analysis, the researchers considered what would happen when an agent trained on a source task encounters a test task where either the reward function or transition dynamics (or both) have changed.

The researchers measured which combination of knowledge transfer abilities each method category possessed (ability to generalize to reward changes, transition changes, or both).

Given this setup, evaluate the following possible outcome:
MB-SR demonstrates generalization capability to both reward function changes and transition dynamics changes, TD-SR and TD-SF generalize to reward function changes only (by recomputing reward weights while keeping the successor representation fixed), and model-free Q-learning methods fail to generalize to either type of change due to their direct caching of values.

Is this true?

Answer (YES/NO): YES